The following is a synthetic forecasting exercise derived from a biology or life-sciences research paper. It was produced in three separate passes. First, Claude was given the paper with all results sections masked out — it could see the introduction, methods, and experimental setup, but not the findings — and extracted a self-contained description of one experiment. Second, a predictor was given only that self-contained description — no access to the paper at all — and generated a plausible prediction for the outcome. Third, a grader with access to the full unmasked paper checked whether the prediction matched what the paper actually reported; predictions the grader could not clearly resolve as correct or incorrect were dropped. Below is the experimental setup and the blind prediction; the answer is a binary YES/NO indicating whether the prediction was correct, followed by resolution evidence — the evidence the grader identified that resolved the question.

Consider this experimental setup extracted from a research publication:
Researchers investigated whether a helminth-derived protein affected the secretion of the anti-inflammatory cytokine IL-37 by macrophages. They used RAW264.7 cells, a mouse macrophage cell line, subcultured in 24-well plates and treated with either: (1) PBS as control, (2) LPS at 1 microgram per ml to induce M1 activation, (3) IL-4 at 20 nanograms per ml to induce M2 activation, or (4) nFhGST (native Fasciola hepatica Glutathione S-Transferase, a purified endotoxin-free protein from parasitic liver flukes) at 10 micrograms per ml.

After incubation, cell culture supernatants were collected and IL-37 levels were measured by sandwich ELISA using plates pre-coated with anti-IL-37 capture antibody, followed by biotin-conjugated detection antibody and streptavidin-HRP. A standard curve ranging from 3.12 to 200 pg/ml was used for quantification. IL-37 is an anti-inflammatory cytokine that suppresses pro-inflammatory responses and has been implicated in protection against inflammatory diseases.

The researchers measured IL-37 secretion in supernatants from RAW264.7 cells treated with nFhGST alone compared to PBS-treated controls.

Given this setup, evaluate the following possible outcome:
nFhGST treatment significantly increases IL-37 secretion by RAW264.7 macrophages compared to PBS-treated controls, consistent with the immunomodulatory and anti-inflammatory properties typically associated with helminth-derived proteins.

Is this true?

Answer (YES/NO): YES